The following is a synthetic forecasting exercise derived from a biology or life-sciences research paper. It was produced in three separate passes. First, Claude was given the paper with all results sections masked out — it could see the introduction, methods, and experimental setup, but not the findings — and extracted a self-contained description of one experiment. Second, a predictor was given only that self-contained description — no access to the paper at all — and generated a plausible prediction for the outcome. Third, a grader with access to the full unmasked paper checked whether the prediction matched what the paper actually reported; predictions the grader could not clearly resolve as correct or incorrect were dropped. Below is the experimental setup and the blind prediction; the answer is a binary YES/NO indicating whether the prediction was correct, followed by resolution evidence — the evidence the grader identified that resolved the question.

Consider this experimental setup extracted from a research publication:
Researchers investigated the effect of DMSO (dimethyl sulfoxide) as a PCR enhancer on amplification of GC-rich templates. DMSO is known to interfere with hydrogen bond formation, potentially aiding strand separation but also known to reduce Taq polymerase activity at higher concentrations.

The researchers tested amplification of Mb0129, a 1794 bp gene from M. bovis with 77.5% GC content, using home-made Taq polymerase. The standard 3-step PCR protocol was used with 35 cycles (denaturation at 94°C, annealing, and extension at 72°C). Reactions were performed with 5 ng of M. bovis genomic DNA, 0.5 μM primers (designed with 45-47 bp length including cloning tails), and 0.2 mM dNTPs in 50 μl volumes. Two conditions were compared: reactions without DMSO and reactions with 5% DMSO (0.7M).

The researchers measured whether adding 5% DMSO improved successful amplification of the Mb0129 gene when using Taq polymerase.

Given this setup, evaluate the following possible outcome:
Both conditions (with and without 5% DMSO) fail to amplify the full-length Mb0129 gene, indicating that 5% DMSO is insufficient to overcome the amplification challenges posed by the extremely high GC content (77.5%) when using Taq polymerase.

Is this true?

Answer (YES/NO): YES